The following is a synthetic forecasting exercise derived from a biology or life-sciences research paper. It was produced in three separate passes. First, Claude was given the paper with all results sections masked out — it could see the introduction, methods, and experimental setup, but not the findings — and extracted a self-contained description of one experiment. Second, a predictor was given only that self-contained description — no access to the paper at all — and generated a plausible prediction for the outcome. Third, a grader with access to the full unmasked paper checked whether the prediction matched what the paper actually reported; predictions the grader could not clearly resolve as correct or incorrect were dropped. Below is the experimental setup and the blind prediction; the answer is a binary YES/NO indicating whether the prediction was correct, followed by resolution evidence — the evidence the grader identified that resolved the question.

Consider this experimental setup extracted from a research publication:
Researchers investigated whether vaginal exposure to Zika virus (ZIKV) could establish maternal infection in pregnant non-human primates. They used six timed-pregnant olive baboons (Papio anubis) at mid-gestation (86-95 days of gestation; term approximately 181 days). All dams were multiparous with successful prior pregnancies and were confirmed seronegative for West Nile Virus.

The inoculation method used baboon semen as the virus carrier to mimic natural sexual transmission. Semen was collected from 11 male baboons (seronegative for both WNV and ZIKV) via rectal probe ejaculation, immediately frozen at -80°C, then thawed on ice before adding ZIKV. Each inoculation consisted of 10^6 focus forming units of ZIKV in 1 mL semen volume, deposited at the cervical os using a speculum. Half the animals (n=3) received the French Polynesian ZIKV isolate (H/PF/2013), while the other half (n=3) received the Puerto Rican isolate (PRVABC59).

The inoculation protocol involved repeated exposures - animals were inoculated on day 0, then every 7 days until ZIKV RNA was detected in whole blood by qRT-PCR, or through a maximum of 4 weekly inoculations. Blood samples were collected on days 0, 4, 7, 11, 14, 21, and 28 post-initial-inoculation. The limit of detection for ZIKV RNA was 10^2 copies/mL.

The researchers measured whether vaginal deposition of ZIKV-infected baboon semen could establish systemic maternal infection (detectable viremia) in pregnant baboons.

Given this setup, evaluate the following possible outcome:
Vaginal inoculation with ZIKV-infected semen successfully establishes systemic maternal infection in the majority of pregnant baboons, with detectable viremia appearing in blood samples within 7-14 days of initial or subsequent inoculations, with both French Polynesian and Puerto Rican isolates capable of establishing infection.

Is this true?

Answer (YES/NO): NO